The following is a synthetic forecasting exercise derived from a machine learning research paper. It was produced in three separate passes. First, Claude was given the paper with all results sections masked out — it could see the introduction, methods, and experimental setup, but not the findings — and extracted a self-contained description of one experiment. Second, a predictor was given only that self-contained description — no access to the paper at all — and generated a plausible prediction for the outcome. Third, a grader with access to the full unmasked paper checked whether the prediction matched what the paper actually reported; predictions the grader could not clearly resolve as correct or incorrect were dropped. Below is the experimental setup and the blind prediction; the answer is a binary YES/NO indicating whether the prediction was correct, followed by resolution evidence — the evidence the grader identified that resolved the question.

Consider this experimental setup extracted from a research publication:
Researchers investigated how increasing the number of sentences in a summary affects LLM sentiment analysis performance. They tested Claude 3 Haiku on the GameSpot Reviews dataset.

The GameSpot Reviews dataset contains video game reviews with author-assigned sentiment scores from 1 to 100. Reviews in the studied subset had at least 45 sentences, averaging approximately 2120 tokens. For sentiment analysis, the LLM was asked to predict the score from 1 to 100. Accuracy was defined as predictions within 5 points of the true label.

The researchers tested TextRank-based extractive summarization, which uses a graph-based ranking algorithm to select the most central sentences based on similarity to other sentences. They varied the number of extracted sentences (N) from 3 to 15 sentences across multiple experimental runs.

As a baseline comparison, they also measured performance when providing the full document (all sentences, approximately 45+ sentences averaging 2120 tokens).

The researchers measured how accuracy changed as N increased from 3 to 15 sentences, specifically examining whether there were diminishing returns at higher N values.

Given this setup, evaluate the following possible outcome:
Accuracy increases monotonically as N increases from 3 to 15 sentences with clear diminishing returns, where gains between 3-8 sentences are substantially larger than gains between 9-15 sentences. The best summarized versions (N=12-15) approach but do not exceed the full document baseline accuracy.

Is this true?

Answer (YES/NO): NO